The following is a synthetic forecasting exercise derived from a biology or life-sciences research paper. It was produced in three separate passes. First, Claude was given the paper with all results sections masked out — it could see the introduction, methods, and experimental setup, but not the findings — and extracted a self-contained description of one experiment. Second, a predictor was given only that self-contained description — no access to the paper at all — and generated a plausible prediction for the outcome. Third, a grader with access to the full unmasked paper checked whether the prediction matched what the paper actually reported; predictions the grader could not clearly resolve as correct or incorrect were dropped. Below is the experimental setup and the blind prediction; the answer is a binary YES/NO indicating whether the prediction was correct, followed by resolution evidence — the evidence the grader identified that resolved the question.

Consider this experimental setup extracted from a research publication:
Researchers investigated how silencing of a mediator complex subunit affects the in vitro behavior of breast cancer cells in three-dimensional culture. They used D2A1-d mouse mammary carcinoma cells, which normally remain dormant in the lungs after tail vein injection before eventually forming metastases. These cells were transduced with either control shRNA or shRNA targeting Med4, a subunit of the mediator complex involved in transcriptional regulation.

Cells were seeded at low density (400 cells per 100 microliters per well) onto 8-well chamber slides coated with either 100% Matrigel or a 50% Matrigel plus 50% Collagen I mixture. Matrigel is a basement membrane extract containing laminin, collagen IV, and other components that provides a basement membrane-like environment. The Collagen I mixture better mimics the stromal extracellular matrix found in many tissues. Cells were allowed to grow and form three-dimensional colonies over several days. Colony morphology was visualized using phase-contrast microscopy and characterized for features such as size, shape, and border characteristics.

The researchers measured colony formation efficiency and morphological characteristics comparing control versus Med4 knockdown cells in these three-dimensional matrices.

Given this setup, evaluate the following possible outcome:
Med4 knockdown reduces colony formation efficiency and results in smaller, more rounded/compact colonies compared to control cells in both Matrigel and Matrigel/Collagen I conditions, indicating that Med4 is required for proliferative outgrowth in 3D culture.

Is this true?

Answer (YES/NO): NO